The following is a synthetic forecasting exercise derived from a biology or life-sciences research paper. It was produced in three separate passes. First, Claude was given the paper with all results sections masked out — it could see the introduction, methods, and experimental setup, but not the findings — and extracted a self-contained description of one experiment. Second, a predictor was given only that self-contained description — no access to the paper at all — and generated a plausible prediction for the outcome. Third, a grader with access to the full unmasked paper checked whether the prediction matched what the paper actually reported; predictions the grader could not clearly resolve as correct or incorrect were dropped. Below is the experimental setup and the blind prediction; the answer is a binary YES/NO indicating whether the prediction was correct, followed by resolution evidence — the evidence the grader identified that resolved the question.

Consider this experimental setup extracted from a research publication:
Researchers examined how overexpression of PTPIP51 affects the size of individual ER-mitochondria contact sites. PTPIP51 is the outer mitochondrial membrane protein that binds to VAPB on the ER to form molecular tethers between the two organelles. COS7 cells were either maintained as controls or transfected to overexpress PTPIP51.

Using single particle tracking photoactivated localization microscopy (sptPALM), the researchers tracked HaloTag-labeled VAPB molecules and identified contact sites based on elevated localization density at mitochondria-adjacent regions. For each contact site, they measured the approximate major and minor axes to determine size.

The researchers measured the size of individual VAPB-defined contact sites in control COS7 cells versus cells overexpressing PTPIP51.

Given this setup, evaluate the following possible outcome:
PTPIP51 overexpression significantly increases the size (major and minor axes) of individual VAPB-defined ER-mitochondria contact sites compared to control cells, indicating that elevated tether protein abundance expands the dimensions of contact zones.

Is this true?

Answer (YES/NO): YES